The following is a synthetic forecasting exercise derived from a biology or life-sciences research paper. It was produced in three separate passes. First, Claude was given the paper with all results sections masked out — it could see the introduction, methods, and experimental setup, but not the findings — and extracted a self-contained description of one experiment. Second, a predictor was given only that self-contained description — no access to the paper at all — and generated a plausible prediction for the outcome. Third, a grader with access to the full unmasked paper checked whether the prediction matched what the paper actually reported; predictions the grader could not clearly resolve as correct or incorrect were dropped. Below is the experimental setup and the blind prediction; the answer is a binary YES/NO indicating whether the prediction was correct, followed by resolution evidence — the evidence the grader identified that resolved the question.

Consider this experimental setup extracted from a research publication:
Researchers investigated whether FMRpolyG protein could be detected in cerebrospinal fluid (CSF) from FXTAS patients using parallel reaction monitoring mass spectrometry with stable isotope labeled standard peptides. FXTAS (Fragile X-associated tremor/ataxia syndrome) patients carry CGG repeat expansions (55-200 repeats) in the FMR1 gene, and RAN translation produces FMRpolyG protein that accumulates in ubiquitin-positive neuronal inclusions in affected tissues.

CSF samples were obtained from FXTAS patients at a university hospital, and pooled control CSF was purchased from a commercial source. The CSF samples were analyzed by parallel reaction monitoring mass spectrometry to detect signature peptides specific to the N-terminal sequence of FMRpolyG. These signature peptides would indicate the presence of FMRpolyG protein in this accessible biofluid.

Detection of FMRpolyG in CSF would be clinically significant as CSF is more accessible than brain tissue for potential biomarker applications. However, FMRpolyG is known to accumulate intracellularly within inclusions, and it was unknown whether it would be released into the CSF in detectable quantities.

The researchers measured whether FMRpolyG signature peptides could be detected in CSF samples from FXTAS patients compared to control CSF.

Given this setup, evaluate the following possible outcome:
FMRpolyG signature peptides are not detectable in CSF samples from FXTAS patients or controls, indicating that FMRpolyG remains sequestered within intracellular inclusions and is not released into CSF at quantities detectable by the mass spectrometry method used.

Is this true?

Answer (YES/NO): YES